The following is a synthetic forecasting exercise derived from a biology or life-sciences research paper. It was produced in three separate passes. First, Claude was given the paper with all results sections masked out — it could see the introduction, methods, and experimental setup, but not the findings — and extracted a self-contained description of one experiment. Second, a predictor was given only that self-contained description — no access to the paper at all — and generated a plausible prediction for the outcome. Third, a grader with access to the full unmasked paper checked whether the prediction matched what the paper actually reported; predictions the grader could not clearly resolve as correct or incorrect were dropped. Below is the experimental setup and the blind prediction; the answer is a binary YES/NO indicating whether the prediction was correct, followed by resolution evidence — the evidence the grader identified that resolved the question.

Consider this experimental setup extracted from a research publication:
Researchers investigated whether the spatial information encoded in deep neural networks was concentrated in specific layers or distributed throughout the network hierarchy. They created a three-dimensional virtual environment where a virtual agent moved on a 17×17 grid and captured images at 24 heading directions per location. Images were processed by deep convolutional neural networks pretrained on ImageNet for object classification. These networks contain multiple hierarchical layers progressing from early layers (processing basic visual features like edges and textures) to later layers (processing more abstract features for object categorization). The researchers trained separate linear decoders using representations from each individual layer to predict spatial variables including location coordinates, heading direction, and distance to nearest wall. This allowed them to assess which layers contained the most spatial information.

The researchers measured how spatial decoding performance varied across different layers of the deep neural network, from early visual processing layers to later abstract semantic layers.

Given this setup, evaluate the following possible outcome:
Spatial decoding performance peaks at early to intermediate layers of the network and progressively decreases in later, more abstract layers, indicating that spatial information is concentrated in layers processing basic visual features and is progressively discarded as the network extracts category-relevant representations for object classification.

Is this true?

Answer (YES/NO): NO